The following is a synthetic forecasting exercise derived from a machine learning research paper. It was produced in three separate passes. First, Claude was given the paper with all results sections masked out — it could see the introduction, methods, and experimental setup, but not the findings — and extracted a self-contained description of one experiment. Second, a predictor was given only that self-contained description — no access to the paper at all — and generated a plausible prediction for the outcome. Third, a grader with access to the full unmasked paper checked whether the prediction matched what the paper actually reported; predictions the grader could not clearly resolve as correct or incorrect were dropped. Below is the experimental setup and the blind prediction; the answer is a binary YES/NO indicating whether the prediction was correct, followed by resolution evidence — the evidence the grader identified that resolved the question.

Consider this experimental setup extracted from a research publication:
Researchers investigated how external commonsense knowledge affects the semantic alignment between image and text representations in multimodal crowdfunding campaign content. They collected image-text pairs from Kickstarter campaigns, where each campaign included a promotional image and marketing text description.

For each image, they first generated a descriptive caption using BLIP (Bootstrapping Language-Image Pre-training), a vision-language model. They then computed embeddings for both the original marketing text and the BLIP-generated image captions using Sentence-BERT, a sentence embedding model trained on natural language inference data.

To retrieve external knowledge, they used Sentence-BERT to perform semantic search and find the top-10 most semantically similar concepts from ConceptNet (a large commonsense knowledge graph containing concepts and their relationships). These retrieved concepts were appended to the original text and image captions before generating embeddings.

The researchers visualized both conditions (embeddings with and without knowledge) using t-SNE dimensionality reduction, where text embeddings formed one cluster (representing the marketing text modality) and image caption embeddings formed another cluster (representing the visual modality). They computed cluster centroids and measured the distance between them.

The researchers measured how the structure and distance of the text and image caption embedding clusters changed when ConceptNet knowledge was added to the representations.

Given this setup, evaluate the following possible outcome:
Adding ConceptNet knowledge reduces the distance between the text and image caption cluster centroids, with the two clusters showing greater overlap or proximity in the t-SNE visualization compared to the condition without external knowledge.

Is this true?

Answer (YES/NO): YES